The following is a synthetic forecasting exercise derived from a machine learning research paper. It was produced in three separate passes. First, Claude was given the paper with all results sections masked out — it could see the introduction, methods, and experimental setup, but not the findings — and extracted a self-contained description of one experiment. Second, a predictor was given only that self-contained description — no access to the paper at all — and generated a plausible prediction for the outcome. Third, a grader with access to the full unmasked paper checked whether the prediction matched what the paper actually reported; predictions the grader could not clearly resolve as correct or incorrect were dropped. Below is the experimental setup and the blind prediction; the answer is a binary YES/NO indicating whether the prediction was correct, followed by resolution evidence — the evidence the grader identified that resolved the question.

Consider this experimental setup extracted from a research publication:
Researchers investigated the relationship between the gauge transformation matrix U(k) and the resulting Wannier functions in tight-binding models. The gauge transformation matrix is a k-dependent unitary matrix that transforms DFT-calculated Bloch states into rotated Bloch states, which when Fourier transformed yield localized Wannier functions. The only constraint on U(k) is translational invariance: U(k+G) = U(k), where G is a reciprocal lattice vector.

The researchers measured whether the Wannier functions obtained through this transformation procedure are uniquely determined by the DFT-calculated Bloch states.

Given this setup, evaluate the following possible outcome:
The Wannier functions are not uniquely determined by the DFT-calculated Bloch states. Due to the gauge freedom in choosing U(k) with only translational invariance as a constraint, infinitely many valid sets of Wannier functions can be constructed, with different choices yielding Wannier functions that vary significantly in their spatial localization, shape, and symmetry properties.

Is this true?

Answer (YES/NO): YES